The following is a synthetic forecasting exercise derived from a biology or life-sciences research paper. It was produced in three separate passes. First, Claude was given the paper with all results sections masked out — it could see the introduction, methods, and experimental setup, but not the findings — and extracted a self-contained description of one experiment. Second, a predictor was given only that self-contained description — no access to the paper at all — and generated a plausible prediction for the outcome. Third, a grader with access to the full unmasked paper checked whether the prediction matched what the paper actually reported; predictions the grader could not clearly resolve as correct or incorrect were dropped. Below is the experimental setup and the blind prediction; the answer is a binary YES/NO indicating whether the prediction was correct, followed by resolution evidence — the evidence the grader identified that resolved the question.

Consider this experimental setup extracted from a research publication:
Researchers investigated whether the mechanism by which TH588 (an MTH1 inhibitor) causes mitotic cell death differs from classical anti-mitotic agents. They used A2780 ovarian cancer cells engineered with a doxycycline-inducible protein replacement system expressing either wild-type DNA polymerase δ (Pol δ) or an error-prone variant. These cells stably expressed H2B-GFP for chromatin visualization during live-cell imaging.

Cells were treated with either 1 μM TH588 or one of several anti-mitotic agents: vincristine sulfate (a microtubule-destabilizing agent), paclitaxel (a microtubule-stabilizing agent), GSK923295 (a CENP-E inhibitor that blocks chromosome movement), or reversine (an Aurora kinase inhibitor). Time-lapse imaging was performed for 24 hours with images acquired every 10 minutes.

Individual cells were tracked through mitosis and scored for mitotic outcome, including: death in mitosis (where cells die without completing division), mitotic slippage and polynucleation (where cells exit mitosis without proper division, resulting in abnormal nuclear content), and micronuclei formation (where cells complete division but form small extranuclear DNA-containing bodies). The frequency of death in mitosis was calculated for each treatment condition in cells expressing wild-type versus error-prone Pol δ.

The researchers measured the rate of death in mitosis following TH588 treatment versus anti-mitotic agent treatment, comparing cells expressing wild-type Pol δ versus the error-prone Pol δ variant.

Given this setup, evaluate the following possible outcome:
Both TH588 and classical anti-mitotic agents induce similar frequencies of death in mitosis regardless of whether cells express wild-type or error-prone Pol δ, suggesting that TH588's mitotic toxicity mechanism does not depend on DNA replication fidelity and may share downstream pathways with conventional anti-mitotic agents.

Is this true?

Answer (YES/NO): NO